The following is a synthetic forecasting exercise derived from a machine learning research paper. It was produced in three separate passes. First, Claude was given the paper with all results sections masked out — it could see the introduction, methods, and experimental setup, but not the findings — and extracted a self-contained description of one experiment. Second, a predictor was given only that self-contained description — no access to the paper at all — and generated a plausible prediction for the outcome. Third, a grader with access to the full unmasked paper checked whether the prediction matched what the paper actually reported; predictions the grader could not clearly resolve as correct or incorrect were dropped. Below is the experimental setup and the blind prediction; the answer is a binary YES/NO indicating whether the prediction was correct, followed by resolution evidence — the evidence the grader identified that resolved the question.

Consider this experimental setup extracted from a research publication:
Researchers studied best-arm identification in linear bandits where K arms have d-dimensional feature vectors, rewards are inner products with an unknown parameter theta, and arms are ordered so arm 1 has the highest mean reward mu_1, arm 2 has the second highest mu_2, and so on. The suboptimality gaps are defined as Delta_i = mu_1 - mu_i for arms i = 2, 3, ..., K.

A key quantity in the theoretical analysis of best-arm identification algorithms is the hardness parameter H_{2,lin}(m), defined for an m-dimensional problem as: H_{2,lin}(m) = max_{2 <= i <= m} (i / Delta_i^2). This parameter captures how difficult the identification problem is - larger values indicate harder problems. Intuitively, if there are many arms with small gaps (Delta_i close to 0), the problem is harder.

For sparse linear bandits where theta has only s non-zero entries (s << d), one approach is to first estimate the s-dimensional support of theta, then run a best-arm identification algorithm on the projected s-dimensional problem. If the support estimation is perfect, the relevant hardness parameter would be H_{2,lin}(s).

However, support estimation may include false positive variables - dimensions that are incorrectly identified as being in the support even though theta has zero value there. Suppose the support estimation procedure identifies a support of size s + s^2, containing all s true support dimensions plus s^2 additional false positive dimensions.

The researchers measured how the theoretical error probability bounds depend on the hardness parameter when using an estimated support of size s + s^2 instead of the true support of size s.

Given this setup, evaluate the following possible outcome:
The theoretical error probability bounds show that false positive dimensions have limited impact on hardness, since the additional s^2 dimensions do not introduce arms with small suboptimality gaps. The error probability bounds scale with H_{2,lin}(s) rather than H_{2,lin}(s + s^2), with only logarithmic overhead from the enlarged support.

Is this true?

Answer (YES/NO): NO